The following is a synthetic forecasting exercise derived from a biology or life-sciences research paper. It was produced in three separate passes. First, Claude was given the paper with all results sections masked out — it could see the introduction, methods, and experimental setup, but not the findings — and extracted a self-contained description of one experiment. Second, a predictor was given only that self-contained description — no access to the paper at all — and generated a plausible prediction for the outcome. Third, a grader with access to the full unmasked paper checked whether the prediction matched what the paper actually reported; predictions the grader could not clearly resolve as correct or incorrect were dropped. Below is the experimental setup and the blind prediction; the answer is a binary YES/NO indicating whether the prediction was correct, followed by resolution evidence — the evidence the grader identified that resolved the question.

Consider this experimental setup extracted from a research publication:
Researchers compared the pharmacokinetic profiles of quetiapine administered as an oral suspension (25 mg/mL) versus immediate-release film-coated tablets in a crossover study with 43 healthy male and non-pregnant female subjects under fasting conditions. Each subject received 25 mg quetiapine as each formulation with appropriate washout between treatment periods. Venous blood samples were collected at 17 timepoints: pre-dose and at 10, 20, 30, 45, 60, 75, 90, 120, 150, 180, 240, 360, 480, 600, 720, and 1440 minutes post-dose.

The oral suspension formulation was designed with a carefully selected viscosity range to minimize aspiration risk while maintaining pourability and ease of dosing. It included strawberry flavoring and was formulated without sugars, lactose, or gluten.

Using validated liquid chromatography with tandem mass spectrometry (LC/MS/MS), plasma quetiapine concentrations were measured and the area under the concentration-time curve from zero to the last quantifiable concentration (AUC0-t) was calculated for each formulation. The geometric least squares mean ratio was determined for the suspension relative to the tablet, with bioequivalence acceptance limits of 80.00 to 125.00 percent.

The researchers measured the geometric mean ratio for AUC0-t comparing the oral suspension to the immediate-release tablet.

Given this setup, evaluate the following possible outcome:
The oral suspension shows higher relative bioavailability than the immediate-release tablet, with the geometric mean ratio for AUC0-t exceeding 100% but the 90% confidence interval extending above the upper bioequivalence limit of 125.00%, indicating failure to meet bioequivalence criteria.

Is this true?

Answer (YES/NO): NO